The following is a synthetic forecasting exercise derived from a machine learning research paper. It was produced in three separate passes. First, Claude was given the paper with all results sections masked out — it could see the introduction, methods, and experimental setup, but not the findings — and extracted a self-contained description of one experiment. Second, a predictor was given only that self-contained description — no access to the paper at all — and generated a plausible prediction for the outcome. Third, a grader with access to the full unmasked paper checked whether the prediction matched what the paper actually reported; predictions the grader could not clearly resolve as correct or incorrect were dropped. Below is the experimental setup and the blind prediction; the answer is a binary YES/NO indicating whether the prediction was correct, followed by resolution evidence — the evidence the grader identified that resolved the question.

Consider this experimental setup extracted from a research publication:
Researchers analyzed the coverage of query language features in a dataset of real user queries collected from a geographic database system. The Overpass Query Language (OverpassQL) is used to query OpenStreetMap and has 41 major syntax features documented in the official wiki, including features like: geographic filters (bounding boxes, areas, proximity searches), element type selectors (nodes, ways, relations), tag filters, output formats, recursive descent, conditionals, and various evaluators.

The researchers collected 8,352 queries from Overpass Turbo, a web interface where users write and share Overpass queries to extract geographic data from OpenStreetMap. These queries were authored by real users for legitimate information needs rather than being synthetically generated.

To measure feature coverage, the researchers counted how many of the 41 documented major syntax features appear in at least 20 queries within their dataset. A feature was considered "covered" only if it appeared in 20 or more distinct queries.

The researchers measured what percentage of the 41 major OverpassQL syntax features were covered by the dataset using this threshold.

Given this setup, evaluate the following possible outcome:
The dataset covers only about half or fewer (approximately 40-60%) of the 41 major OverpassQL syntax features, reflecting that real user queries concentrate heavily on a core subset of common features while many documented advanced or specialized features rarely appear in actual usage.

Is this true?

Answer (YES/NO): NO